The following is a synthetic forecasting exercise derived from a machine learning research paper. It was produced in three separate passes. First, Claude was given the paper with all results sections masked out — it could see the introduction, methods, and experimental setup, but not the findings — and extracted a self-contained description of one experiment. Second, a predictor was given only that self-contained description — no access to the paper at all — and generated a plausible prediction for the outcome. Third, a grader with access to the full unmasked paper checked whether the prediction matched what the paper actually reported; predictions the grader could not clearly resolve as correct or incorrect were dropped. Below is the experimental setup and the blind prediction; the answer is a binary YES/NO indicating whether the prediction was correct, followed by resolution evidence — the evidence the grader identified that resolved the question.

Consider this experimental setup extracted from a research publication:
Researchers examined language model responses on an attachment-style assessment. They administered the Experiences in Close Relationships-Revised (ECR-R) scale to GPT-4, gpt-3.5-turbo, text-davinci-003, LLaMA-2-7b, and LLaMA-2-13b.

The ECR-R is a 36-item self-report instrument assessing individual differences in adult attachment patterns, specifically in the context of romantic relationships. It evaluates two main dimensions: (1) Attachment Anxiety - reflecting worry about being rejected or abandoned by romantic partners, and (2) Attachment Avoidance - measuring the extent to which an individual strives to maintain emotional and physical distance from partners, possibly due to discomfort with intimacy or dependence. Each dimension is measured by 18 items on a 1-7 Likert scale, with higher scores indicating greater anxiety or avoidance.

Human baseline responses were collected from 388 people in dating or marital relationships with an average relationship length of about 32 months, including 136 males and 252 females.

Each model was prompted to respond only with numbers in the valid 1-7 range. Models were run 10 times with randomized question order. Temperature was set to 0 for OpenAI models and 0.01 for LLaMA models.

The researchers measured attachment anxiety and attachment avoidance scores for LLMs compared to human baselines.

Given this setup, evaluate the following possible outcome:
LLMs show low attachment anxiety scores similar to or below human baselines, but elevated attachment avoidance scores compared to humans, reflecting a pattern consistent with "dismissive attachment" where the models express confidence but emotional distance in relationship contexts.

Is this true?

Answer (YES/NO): NO